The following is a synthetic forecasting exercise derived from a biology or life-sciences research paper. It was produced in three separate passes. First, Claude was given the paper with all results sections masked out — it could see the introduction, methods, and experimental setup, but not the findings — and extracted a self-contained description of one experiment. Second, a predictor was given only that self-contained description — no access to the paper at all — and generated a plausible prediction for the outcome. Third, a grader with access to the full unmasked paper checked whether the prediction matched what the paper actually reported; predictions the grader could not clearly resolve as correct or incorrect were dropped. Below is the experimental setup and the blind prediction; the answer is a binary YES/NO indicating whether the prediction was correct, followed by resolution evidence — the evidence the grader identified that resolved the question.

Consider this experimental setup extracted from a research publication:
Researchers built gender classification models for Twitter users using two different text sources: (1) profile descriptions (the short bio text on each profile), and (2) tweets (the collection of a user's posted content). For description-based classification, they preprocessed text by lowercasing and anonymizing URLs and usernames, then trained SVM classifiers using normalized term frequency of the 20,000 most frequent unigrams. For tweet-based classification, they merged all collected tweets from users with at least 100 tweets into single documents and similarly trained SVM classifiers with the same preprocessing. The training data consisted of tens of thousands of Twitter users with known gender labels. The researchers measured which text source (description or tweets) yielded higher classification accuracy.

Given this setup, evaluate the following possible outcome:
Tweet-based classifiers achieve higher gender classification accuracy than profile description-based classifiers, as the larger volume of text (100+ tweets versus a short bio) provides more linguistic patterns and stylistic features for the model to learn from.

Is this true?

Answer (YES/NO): YES